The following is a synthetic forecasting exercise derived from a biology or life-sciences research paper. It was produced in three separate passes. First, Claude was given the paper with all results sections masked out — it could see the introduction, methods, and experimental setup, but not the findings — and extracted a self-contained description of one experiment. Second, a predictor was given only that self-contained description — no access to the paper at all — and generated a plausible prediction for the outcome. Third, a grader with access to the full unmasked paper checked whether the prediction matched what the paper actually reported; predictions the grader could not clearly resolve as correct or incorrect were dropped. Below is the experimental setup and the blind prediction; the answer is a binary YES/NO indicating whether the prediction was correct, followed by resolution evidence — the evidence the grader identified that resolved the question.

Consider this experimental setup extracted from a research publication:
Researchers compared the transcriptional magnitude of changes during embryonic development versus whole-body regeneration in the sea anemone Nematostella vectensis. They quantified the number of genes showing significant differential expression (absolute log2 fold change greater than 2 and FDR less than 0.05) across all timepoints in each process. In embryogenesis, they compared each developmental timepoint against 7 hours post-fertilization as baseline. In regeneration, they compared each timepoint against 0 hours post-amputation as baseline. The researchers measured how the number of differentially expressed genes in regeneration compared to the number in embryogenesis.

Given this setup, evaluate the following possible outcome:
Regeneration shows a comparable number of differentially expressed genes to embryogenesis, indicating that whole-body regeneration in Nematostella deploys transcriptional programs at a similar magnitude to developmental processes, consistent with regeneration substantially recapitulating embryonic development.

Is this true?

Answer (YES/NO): NO